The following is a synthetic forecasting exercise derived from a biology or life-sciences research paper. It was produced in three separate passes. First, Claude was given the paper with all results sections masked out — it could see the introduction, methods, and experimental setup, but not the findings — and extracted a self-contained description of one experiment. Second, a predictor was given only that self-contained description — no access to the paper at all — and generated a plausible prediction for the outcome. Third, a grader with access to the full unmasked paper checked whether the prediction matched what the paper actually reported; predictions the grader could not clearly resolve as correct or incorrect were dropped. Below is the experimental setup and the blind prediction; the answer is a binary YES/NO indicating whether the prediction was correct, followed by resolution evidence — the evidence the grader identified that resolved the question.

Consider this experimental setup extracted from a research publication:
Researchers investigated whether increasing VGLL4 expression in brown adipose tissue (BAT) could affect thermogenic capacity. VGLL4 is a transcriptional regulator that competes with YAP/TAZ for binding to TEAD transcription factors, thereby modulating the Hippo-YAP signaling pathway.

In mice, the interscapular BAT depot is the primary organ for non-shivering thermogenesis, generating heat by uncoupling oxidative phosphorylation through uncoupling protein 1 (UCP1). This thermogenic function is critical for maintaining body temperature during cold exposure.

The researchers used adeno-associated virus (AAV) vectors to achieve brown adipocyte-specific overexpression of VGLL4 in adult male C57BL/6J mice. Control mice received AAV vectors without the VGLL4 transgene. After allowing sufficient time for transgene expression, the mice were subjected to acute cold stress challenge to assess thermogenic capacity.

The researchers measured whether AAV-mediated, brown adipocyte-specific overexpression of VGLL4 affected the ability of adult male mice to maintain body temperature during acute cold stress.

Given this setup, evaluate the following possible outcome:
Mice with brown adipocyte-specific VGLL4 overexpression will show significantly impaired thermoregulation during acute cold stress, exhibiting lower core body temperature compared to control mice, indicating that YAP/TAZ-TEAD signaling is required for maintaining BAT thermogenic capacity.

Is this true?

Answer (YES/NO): NO